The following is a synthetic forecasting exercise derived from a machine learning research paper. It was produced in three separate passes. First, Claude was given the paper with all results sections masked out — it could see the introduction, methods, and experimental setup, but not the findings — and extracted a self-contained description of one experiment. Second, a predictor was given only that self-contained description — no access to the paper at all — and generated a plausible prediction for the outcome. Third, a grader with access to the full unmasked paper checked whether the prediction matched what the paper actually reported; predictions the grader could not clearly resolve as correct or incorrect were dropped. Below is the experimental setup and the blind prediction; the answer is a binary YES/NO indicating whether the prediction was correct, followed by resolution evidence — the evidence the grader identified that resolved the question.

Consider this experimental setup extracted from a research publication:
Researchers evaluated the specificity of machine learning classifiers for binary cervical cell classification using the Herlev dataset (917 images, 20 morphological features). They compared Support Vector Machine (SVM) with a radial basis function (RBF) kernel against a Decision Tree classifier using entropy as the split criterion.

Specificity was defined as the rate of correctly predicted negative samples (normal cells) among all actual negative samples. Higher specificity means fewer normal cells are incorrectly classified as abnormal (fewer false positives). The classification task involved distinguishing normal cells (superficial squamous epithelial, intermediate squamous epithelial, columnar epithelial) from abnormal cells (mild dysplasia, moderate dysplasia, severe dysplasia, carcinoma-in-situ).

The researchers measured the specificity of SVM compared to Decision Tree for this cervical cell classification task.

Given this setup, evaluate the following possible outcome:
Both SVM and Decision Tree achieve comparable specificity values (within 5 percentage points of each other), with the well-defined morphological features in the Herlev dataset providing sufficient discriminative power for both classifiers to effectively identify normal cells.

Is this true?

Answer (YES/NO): NO